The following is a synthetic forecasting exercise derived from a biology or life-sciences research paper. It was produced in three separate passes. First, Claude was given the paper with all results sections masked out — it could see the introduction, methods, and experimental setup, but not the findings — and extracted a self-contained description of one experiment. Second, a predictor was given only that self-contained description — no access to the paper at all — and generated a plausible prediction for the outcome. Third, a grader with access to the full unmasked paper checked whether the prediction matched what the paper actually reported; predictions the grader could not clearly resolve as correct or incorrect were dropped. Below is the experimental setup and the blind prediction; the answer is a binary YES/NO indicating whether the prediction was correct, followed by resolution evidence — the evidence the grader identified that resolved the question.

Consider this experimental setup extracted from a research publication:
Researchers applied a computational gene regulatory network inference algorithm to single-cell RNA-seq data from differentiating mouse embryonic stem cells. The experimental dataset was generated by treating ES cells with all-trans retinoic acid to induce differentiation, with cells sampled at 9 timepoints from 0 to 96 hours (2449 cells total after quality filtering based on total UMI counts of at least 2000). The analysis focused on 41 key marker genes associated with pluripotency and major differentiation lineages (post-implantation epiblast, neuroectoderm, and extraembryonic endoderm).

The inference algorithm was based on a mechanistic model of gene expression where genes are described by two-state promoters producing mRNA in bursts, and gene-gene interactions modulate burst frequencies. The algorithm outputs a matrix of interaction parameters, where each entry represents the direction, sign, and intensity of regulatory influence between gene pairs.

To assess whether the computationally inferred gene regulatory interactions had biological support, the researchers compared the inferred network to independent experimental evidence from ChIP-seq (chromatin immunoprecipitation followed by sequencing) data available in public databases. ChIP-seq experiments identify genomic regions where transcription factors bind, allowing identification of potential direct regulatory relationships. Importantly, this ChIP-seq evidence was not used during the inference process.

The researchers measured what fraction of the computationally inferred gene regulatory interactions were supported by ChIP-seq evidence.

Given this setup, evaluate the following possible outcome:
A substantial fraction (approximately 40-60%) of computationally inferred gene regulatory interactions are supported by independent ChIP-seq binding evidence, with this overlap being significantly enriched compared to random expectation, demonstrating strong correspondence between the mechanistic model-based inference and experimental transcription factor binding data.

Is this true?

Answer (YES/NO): NO